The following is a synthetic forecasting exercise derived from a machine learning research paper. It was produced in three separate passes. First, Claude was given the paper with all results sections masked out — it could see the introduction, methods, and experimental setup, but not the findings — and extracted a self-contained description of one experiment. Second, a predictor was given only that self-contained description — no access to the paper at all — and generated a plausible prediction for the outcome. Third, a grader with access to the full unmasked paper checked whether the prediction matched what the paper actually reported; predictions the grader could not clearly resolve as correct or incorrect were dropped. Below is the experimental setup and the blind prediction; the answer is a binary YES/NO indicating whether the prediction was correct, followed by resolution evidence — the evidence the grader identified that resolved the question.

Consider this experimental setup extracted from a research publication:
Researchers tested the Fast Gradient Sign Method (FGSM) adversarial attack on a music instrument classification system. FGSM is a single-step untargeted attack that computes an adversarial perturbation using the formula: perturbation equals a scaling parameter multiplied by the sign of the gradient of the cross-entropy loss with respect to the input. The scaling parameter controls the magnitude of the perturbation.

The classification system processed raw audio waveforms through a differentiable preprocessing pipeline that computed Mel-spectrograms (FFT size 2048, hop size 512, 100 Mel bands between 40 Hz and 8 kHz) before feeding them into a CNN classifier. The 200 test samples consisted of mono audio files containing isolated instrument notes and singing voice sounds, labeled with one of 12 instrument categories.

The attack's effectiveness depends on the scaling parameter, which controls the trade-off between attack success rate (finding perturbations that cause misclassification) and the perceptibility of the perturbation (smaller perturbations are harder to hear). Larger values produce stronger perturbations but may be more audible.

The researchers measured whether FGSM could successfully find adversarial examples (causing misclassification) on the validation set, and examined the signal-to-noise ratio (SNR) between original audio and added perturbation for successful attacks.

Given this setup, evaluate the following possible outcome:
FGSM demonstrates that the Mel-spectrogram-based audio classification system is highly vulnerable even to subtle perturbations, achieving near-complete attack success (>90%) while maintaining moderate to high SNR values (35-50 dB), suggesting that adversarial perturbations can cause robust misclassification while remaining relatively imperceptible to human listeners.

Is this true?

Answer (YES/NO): NO